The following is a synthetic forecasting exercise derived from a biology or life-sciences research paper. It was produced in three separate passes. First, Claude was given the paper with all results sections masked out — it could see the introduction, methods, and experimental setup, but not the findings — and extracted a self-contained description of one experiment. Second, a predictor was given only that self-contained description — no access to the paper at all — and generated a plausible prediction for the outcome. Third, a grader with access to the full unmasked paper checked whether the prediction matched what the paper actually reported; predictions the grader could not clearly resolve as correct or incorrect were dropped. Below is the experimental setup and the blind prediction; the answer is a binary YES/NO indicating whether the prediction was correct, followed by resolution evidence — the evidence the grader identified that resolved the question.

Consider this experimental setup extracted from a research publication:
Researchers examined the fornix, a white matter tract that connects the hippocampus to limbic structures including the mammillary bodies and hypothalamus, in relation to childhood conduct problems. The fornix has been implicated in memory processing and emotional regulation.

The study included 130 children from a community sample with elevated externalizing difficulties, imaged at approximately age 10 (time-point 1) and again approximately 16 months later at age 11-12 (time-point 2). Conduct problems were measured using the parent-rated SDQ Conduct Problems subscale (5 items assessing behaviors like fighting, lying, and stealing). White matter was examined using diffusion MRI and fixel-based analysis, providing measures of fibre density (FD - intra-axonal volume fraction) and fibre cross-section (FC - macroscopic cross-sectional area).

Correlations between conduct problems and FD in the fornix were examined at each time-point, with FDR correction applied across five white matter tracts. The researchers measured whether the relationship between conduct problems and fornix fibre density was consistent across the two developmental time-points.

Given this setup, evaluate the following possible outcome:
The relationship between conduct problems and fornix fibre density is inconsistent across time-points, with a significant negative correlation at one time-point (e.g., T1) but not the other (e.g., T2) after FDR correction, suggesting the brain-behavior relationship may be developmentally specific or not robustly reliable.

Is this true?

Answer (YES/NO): NO